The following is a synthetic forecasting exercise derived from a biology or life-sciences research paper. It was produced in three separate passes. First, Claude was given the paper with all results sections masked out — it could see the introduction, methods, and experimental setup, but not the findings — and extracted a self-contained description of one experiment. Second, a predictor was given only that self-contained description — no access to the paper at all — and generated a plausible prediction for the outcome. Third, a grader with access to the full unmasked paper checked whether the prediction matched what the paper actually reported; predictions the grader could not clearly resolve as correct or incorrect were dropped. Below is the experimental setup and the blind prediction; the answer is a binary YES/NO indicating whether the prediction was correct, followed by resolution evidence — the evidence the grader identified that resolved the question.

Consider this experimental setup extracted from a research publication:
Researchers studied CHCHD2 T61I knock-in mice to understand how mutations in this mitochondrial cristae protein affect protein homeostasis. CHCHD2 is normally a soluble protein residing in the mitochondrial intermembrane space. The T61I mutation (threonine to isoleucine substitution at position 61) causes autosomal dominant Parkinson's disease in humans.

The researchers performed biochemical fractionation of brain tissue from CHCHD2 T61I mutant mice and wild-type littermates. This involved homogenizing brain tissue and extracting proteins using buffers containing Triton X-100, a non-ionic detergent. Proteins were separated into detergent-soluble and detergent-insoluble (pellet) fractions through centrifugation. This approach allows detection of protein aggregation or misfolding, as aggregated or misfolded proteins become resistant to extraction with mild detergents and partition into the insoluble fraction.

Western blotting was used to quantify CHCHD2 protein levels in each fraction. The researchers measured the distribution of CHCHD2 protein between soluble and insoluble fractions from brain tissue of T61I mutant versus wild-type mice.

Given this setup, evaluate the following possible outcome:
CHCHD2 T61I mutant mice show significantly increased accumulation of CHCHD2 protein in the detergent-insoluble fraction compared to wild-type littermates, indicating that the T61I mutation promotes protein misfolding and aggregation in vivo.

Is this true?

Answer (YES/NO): YES